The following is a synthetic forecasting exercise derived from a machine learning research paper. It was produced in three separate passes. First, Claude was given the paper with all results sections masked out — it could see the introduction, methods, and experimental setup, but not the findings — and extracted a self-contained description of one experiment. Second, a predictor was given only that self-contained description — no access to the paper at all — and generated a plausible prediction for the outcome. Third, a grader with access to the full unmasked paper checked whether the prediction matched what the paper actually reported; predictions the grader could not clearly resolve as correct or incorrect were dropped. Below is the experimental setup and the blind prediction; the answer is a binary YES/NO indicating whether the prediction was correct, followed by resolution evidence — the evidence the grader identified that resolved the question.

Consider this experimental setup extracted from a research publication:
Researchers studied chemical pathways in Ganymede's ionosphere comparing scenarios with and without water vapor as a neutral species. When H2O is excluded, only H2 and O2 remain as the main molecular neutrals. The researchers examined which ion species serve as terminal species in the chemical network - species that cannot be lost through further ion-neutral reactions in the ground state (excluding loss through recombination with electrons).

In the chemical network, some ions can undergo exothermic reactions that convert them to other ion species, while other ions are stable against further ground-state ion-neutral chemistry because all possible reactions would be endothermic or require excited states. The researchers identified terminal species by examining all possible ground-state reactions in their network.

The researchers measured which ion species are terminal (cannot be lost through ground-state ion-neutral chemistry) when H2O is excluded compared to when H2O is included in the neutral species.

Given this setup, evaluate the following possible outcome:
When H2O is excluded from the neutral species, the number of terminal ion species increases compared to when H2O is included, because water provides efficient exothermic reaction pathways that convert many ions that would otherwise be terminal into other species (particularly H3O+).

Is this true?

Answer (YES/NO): YES